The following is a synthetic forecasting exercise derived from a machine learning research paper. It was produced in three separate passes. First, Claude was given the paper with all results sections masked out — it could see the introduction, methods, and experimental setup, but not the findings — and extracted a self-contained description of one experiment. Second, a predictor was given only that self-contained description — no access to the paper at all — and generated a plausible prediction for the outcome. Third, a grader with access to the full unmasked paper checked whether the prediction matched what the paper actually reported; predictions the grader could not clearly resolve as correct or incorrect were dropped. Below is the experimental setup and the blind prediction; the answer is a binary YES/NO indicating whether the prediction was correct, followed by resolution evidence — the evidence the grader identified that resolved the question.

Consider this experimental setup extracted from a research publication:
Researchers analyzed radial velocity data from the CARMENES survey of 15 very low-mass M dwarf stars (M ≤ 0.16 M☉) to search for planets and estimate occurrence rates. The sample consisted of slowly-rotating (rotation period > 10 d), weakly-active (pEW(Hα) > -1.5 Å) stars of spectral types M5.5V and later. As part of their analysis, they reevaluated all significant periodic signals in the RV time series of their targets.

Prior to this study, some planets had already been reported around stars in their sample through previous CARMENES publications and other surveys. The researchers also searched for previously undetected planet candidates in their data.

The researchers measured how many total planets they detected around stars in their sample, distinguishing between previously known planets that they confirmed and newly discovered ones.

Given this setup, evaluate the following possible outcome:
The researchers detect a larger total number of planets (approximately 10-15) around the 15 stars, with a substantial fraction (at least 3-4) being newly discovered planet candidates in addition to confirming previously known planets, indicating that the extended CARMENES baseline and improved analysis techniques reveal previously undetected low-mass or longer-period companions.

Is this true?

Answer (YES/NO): YES